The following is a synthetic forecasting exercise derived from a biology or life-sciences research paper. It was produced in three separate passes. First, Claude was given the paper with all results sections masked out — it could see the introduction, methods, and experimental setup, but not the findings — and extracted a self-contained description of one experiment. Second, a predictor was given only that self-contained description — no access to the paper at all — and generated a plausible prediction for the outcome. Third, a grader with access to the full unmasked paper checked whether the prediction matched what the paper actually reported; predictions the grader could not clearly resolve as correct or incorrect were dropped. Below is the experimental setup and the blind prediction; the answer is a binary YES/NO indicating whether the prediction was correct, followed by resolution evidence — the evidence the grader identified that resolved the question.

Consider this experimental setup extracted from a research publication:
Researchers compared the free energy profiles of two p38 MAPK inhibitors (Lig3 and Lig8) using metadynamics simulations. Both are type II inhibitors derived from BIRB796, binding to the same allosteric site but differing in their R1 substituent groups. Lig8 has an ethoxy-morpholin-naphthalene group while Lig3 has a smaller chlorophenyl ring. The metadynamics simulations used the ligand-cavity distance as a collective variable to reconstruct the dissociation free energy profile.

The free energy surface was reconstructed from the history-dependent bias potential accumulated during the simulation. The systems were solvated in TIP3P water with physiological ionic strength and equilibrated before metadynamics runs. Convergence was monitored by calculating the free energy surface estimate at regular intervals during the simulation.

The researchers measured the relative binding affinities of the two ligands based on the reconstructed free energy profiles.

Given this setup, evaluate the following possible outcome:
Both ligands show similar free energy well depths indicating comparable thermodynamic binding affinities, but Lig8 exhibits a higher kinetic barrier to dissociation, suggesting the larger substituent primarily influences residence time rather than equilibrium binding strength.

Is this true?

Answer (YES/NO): NO